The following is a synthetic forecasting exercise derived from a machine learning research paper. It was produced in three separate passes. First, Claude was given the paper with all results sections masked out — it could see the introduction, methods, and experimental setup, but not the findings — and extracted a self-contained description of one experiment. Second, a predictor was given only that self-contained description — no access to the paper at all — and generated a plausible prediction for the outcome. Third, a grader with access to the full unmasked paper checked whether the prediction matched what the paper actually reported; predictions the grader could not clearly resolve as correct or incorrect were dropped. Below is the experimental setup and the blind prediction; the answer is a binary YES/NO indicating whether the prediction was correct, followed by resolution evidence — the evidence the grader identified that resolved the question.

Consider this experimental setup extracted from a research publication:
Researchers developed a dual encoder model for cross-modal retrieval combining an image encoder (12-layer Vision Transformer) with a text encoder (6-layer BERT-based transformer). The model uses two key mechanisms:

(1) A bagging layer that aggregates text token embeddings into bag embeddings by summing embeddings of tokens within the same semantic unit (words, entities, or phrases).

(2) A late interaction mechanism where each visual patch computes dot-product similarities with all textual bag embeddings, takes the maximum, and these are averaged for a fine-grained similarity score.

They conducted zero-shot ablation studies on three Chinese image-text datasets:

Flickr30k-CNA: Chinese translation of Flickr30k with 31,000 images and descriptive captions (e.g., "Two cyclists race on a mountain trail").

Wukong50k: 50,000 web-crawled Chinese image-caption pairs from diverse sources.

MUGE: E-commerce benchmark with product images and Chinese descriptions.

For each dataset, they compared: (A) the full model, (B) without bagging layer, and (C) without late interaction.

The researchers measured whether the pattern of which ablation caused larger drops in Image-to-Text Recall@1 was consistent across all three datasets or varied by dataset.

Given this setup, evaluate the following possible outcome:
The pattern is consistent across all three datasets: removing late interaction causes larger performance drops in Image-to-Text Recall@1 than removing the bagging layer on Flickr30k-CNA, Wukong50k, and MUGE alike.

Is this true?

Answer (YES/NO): YES